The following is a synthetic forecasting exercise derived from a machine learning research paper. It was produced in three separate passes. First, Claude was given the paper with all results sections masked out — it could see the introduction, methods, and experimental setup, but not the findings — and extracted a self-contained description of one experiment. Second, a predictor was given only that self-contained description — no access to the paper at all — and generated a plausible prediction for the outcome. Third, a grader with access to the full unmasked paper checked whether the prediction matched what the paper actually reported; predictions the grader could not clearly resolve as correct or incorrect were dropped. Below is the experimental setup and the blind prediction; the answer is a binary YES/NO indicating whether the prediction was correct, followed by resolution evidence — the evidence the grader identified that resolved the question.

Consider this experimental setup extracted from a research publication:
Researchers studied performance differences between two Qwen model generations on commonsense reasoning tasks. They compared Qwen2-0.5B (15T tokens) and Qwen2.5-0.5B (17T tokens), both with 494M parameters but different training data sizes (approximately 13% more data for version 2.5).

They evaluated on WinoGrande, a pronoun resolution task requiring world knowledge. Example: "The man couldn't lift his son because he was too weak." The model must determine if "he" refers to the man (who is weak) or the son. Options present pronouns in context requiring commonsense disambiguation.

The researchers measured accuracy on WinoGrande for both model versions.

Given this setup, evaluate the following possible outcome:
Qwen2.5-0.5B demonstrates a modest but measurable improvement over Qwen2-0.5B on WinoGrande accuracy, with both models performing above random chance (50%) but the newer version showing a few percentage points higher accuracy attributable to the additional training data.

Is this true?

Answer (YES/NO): NO